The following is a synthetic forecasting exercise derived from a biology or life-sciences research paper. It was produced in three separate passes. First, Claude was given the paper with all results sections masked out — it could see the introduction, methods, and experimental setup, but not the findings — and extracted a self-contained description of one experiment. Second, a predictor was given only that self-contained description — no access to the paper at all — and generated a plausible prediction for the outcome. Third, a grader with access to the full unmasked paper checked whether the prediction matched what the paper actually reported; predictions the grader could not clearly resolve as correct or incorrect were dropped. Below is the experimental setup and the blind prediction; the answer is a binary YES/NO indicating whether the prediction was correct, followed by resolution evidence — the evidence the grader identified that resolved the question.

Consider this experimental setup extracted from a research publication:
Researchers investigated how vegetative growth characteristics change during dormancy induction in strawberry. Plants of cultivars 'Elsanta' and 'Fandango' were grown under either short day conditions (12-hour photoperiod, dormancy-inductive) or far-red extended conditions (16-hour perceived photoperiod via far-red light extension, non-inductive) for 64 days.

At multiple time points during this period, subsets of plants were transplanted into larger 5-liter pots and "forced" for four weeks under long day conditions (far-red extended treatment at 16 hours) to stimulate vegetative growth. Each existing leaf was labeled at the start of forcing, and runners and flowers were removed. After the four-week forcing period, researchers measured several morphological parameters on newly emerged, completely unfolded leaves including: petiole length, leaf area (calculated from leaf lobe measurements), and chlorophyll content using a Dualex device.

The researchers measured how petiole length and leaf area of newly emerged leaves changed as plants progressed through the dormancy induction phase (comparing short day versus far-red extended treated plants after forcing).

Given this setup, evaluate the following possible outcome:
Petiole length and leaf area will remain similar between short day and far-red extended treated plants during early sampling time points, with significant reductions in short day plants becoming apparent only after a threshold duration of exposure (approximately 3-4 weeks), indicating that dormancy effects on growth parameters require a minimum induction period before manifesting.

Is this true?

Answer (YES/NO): NO